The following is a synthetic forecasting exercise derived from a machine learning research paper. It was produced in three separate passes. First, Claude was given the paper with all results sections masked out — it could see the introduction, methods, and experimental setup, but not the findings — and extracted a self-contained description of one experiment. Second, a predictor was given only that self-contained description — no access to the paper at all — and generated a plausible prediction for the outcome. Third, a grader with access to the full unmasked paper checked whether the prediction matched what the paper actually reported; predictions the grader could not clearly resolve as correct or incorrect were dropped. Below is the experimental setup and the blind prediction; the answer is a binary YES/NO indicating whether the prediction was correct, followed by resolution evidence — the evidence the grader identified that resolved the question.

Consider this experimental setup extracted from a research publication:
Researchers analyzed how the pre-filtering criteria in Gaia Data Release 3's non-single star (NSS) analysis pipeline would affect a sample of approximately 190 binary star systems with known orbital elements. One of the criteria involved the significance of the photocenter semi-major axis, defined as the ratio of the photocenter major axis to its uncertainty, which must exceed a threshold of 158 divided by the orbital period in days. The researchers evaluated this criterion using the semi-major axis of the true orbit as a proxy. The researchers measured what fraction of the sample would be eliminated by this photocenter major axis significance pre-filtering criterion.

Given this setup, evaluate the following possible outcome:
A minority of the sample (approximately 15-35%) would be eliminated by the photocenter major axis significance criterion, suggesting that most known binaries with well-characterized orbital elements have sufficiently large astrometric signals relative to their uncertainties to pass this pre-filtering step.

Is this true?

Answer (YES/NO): NO